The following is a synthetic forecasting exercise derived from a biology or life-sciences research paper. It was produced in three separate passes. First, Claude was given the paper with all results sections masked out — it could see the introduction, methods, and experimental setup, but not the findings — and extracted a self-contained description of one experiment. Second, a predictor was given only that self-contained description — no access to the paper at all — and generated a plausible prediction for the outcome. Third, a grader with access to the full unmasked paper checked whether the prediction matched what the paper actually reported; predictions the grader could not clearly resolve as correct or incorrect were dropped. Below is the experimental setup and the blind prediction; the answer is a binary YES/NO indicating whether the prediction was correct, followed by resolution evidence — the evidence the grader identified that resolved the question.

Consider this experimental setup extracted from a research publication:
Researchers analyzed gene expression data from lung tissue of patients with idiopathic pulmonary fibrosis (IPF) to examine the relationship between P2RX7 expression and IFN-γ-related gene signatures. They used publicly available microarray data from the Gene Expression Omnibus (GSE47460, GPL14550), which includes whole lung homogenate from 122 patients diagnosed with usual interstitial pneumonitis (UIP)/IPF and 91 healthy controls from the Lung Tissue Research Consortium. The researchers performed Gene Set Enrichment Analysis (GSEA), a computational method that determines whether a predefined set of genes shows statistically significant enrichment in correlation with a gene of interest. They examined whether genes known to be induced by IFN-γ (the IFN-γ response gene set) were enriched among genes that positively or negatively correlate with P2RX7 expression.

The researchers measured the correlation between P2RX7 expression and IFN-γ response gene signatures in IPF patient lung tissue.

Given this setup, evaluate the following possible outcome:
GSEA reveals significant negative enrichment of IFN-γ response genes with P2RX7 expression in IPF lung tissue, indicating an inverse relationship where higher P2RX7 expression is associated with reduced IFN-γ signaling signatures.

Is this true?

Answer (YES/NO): NO